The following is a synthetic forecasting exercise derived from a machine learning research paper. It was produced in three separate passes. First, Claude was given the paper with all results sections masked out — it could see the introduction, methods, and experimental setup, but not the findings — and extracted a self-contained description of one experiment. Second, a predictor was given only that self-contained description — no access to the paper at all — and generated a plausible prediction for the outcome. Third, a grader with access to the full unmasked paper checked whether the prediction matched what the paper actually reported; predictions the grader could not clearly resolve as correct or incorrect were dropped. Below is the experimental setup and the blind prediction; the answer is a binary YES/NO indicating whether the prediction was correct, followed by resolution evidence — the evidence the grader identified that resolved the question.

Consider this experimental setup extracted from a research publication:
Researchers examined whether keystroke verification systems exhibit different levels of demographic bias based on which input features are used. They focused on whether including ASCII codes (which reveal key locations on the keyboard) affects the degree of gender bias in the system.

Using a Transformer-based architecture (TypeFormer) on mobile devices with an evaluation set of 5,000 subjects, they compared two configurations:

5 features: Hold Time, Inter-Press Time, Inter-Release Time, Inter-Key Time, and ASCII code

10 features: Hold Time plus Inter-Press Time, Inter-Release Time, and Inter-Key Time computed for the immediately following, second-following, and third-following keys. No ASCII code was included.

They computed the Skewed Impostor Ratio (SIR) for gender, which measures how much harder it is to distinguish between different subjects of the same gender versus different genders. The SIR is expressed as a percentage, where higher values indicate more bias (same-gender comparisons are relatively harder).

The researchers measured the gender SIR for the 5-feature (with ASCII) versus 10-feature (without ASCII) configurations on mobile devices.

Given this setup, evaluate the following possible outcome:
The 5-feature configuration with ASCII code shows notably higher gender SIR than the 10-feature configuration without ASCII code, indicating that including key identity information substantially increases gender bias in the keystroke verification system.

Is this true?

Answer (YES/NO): NO